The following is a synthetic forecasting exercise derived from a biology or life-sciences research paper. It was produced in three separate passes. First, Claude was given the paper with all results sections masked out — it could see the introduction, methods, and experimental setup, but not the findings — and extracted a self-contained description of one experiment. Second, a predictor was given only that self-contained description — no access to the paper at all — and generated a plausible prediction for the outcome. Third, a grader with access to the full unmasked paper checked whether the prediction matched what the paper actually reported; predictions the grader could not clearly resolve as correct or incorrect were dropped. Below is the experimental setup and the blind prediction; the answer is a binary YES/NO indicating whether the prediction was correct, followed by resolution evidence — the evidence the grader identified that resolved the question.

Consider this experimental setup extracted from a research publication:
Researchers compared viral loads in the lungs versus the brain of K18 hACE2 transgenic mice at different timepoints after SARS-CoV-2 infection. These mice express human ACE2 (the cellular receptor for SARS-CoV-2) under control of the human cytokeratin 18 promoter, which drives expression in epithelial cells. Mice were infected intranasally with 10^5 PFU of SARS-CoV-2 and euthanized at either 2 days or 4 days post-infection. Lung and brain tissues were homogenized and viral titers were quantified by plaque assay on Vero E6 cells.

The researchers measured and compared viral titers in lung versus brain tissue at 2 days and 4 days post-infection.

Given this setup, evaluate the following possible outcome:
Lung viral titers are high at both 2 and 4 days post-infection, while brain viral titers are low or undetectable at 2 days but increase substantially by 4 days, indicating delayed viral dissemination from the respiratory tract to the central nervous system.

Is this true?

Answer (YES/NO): YES